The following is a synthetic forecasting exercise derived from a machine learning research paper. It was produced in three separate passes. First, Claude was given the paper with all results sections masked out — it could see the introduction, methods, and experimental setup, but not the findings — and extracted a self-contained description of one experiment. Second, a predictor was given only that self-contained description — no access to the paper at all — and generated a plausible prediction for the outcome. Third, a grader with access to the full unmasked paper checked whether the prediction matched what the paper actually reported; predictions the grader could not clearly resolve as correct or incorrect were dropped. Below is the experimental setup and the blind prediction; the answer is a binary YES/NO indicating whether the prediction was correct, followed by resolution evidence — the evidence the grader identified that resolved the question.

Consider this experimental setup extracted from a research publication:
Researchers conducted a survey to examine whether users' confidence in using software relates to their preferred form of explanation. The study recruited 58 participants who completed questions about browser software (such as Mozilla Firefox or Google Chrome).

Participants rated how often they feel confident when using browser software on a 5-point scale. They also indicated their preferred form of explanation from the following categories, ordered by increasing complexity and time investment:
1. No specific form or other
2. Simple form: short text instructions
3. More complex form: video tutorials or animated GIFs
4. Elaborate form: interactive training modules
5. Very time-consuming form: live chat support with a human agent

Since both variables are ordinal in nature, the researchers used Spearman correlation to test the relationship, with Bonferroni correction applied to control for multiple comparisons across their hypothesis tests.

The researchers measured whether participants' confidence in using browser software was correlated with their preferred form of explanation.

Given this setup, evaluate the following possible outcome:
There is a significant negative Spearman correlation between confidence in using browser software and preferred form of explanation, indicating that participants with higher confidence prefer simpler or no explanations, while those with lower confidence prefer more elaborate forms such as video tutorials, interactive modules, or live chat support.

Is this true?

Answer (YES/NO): NO